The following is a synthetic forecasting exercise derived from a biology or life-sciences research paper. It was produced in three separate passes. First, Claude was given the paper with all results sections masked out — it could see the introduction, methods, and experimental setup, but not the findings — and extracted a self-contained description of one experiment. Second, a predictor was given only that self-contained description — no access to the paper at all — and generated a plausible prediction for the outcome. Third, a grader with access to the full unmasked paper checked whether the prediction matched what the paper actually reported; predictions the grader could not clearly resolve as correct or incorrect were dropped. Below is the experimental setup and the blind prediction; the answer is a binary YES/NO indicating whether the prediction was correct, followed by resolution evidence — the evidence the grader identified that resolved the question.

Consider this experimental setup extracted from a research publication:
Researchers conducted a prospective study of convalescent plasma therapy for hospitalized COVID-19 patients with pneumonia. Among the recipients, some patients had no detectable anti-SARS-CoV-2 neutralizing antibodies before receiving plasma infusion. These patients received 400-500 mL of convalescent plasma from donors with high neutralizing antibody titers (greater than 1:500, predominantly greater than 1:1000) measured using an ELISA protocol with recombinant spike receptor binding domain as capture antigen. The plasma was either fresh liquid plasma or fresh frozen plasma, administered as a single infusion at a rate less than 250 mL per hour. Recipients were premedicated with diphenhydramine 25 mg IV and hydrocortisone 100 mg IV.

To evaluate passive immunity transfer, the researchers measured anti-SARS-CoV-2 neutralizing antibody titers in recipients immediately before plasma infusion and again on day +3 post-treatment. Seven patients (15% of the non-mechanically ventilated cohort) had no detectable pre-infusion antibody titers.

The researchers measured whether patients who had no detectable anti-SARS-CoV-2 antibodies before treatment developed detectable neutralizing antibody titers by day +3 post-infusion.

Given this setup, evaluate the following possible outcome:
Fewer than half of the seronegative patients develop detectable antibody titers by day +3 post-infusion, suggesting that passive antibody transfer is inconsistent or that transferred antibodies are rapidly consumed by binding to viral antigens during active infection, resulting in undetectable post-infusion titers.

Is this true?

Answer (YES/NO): NO